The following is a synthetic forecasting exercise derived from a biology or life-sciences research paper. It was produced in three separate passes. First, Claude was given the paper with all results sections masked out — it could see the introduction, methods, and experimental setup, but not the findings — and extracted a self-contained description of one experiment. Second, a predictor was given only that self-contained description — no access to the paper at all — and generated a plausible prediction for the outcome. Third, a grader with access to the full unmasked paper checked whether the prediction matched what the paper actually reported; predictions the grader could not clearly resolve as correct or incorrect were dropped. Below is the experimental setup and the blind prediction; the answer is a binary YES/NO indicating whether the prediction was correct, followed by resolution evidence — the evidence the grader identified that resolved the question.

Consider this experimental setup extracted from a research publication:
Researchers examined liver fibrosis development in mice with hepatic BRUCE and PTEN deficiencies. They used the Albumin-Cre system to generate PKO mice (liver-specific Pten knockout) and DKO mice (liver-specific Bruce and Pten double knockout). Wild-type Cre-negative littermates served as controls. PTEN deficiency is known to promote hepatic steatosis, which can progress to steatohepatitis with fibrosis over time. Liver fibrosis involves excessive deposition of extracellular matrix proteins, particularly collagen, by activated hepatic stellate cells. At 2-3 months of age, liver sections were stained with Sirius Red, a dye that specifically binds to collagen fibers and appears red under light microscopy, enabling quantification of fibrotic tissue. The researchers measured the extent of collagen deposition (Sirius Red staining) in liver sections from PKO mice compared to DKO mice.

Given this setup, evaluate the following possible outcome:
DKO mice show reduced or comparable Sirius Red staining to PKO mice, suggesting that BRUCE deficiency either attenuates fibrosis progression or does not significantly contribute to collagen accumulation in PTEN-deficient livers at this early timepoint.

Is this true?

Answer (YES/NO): NO